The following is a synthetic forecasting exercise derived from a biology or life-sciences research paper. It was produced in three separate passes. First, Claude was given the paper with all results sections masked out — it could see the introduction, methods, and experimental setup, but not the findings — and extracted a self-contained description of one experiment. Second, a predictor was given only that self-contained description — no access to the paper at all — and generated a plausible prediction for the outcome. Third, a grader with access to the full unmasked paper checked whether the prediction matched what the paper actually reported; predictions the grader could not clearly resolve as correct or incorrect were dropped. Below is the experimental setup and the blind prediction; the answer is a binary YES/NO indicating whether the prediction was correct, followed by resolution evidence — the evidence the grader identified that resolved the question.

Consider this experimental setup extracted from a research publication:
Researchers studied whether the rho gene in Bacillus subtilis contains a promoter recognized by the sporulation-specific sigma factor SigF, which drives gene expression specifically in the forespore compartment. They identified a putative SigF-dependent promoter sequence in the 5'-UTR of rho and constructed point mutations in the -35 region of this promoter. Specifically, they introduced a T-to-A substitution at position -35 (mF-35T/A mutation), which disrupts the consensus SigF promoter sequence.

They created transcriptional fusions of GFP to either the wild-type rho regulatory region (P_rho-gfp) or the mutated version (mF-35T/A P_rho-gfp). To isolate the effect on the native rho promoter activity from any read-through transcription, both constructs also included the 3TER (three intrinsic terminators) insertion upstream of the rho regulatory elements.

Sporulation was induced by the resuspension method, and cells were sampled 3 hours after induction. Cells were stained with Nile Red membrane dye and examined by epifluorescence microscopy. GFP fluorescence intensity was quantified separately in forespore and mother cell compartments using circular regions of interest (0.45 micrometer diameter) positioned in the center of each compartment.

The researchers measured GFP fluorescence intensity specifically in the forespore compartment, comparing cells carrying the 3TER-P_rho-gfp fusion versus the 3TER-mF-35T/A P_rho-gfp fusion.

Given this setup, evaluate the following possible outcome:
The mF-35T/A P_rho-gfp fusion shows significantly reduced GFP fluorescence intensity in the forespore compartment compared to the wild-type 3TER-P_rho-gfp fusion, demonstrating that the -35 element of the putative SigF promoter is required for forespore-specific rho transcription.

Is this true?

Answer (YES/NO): YES